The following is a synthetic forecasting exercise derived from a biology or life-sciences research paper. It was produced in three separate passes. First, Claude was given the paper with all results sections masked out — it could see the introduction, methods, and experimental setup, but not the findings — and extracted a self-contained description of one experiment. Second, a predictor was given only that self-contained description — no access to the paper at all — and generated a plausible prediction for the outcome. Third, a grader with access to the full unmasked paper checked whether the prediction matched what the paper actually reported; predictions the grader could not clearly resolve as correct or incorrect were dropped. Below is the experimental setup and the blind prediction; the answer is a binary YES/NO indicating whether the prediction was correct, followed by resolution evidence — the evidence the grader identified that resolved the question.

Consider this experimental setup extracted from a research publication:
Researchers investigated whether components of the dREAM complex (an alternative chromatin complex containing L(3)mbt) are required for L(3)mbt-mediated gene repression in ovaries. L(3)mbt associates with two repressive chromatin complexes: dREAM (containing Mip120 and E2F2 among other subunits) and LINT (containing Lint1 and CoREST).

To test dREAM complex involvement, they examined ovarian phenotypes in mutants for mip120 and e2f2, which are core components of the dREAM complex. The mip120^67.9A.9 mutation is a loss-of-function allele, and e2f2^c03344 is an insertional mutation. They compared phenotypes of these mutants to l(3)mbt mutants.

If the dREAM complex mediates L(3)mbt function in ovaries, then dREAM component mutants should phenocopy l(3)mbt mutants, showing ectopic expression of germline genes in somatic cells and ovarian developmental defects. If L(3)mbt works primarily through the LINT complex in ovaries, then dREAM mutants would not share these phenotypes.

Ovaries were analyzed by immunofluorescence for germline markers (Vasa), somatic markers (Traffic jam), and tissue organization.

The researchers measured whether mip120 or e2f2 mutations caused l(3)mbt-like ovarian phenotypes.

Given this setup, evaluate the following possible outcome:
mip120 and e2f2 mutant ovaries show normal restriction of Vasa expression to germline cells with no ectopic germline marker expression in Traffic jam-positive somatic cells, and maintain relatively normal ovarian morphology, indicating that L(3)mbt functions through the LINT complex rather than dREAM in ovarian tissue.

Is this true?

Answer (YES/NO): NO